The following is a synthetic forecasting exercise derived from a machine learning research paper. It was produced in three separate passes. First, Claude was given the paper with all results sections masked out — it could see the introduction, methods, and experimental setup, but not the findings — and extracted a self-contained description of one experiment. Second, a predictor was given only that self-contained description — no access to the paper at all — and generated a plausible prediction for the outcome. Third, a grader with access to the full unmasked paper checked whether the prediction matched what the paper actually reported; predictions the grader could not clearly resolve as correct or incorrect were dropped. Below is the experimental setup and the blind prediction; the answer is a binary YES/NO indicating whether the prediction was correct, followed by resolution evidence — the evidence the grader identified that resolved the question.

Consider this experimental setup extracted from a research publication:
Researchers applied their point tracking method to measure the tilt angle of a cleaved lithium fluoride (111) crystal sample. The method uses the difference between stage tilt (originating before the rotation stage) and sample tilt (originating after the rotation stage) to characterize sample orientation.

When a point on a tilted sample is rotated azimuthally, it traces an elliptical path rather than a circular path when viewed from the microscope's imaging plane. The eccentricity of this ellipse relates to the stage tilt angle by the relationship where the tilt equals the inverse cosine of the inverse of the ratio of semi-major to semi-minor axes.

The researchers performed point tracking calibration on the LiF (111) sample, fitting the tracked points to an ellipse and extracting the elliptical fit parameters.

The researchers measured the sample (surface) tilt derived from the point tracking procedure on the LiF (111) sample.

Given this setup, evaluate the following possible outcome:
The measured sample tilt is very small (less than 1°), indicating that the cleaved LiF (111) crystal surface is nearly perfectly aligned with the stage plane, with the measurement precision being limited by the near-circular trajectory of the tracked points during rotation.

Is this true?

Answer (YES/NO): NO